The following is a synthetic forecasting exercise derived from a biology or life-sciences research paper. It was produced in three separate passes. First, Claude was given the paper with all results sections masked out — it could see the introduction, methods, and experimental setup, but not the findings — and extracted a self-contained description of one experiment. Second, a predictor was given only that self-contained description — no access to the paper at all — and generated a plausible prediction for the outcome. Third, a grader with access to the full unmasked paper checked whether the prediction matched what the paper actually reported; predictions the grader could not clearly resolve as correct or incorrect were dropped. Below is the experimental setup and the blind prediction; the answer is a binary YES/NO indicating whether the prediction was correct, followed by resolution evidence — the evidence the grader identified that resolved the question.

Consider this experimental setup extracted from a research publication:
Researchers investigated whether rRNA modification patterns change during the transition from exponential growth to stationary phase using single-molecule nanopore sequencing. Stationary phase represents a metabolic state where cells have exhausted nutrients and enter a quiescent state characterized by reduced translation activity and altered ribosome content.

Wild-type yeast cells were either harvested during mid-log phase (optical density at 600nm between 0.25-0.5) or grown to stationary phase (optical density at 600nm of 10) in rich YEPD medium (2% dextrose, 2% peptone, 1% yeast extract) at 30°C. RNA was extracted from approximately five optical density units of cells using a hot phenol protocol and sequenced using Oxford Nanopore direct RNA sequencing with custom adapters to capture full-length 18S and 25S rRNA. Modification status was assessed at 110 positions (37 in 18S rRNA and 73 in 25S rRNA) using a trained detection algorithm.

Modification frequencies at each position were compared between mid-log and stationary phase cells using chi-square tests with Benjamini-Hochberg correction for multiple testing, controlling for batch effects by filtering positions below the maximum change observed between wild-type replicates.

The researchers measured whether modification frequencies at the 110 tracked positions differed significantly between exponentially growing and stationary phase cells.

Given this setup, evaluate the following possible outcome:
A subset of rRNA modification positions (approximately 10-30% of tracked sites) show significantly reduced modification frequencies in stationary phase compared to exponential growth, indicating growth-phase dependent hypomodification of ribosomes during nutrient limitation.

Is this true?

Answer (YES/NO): NO